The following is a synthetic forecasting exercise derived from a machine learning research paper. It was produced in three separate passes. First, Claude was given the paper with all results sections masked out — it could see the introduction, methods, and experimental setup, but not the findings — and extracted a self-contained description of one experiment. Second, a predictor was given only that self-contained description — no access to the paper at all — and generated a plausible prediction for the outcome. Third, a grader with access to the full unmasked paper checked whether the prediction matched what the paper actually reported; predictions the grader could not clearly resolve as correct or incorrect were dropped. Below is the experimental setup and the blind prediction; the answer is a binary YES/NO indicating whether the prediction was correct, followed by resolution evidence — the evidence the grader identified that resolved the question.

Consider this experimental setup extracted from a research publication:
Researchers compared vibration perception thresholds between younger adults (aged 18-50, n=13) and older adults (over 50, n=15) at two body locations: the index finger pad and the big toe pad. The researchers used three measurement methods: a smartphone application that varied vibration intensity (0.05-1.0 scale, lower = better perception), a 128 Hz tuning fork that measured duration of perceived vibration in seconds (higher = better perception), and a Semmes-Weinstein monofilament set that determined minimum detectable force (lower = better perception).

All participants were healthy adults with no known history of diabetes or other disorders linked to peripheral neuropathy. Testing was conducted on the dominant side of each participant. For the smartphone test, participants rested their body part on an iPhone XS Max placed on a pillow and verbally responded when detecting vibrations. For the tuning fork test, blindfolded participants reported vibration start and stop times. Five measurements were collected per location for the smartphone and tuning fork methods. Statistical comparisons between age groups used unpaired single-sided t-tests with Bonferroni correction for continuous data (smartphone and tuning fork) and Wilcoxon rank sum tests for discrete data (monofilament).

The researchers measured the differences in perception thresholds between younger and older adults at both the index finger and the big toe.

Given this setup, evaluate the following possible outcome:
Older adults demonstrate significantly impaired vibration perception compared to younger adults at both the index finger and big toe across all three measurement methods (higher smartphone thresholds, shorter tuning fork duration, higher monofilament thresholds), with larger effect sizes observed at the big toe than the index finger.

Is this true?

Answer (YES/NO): NO